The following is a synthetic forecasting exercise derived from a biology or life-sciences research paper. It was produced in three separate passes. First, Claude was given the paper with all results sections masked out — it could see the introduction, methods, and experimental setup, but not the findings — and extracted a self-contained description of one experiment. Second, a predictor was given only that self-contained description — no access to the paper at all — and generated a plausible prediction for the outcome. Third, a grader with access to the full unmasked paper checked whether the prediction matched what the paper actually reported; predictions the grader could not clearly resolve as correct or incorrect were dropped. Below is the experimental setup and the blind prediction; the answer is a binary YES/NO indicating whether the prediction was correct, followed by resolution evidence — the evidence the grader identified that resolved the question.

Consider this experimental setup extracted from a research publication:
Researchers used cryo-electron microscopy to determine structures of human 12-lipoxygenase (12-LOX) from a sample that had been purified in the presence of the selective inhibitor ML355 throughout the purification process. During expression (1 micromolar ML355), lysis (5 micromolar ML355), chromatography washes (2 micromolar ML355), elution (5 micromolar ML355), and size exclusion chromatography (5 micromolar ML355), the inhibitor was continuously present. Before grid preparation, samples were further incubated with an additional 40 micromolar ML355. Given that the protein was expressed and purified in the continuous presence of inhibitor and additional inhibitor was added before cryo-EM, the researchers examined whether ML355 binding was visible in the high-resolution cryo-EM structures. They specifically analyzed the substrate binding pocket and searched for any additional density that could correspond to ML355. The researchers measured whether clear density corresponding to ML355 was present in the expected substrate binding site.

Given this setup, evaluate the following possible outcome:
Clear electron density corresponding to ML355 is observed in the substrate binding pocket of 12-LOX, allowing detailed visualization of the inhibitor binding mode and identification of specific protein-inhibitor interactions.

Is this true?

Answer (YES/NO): NO